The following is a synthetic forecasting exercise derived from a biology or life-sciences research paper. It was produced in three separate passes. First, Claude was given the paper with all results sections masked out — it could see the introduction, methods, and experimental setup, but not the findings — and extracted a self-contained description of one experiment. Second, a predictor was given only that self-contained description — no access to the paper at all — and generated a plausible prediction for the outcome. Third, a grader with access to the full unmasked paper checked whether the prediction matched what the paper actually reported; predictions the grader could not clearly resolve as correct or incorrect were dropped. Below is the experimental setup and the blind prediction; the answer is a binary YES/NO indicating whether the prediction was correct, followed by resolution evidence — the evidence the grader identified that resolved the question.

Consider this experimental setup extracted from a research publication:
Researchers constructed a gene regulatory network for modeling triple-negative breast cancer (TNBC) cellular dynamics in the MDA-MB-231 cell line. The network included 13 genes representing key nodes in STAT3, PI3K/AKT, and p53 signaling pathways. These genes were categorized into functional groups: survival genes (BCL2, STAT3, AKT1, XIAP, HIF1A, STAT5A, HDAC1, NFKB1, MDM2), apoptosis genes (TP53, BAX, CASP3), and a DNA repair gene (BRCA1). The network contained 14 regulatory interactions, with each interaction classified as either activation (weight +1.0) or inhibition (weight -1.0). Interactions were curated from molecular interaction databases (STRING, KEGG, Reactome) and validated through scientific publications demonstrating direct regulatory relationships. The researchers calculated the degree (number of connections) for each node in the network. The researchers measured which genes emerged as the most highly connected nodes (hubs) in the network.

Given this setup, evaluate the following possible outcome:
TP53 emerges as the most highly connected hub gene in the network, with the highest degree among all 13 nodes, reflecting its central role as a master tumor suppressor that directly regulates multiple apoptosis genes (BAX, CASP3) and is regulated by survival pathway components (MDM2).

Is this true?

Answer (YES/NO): NO